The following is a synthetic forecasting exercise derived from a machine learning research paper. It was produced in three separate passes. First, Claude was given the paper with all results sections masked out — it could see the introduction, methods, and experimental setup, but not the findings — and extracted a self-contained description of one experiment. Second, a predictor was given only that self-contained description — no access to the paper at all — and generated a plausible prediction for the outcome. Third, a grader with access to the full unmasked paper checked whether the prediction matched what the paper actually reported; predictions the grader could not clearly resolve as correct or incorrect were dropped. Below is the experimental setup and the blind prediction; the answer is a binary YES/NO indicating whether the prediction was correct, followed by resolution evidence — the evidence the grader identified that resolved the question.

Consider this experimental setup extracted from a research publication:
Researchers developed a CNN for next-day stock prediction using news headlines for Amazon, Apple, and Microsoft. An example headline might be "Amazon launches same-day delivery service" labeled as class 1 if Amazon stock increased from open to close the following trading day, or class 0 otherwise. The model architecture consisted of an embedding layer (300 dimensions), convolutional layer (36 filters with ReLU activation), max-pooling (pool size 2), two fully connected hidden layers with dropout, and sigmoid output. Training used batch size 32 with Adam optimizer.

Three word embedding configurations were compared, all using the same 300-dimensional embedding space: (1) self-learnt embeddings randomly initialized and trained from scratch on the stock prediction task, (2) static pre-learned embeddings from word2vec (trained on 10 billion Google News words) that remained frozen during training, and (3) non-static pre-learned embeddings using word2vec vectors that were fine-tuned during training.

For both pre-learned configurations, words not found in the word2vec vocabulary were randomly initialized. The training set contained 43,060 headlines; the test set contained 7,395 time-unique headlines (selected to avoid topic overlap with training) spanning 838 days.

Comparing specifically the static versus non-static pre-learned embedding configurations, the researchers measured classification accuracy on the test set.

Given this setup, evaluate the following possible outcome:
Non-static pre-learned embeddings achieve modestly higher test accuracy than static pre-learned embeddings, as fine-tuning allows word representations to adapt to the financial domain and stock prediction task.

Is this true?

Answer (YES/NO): NO